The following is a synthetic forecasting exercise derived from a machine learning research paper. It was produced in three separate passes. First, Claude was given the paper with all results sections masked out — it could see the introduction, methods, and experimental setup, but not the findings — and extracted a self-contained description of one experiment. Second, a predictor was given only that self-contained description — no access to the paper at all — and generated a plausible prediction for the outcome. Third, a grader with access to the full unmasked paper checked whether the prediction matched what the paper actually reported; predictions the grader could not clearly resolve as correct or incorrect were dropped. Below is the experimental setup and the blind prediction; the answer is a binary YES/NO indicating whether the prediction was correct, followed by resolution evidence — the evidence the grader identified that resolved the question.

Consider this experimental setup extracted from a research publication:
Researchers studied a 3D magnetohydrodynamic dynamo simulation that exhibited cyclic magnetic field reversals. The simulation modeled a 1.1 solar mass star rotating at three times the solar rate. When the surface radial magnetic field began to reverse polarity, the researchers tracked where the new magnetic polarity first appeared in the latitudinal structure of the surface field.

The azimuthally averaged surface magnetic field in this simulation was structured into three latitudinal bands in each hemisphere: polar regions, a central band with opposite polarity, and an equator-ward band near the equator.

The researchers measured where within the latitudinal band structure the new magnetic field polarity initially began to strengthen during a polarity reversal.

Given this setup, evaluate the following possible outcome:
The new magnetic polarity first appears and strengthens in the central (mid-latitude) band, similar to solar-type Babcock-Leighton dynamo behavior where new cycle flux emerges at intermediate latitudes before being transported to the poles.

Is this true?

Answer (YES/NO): NO